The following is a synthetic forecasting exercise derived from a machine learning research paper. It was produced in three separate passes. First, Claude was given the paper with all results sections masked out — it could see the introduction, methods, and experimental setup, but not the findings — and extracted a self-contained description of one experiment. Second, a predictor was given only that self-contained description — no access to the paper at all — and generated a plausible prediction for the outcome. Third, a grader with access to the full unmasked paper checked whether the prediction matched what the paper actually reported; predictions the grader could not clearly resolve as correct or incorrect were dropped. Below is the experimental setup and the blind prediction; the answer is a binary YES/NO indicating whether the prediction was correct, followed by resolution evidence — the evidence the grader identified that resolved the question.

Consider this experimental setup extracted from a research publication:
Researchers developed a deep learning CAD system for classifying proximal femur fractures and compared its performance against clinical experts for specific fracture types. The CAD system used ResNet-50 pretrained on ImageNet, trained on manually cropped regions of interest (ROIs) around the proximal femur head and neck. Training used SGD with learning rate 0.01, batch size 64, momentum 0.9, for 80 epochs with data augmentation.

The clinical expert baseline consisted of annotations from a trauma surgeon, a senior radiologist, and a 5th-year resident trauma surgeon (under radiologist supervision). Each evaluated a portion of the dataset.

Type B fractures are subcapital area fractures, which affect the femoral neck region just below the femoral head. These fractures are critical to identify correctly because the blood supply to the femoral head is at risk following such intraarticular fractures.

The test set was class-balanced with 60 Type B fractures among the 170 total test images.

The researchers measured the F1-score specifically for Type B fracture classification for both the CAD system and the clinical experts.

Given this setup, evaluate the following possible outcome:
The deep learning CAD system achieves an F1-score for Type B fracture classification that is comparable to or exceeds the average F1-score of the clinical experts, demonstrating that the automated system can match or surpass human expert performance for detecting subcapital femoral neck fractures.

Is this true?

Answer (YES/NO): NO